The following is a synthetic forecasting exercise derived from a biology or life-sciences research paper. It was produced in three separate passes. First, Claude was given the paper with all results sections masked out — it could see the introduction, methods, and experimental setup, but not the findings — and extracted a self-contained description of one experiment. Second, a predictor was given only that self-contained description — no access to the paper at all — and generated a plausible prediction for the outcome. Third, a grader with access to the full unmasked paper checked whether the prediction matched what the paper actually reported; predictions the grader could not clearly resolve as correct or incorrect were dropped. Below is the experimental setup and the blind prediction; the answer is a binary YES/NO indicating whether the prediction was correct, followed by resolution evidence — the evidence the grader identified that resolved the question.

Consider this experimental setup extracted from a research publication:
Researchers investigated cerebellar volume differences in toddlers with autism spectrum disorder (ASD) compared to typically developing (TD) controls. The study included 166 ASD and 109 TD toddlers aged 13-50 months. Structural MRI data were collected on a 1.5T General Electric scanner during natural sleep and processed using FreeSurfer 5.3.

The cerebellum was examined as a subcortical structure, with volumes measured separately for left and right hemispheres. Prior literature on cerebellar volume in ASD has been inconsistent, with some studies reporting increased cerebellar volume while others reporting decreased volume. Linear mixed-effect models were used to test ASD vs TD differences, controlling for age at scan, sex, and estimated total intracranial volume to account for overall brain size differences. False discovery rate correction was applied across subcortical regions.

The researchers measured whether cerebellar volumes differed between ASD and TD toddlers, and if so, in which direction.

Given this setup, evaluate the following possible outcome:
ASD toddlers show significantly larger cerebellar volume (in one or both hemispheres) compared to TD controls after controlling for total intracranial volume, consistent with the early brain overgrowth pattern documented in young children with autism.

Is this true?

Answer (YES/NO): NO